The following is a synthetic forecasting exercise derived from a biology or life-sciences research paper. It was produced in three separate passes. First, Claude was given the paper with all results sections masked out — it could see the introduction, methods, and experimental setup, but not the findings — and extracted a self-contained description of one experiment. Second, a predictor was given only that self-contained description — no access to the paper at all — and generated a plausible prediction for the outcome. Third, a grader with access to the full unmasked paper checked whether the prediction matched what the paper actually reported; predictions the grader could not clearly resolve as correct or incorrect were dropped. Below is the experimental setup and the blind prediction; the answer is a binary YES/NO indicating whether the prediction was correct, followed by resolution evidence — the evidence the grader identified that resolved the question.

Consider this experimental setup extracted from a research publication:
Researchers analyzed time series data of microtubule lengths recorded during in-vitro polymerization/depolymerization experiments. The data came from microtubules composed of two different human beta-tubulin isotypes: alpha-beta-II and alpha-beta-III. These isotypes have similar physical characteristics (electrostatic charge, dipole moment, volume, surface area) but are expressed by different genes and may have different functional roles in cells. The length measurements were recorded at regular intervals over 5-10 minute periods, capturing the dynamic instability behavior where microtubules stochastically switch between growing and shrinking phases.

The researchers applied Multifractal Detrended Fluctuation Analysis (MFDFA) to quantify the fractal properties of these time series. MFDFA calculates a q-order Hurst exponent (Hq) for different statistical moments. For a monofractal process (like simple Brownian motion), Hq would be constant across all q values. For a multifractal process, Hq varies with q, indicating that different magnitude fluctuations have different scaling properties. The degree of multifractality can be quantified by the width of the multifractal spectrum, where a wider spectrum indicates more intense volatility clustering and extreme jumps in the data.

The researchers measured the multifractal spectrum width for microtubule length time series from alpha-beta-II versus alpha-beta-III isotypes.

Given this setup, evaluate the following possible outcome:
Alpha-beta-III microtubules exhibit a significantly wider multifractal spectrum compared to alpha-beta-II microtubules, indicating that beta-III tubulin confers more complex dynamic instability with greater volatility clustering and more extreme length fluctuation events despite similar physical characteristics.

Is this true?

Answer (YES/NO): NO